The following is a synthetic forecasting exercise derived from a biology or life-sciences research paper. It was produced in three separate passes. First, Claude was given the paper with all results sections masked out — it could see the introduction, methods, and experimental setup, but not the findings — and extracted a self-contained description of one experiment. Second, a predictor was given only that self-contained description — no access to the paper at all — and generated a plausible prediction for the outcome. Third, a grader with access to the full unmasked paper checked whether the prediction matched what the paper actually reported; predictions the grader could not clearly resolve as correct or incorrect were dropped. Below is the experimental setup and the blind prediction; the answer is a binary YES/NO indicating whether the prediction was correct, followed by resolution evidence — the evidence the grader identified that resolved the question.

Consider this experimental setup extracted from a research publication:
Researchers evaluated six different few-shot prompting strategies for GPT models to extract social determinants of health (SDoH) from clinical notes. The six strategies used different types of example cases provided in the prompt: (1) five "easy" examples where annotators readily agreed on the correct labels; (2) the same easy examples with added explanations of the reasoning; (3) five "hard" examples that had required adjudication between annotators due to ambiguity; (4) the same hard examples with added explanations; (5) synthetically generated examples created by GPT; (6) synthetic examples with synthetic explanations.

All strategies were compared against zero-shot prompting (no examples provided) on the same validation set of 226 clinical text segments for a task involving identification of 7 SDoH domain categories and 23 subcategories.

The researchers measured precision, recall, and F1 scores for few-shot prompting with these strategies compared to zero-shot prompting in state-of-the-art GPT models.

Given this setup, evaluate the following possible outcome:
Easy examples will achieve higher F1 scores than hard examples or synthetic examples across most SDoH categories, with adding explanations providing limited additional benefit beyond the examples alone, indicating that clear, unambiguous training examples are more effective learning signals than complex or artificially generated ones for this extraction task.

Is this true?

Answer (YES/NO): NO